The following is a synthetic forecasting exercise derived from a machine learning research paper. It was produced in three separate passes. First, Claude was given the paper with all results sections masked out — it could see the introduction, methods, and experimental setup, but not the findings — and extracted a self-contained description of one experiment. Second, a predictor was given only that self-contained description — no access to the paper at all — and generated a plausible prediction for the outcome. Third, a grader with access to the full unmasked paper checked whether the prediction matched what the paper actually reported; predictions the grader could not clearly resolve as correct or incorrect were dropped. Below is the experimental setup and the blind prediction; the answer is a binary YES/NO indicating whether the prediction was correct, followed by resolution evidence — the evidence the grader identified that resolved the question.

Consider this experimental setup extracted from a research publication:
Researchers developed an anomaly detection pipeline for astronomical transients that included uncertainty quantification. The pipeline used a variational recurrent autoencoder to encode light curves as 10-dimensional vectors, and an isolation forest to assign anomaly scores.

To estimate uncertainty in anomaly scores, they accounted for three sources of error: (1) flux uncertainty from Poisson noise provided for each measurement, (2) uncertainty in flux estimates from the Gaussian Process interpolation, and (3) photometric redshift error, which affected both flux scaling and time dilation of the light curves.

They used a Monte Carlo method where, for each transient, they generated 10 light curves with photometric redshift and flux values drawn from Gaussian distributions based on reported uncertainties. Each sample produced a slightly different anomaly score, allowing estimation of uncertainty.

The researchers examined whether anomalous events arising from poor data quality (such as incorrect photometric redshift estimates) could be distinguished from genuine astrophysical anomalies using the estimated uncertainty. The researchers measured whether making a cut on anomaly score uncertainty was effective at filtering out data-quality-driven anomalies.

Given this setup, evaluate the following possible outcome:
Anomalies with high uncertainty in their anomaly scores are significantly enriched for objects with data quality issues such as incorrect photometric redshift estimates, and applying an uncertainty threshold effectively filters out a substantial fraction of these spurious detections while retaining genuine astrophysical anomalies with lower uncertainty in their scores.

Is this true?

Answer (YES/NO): YES